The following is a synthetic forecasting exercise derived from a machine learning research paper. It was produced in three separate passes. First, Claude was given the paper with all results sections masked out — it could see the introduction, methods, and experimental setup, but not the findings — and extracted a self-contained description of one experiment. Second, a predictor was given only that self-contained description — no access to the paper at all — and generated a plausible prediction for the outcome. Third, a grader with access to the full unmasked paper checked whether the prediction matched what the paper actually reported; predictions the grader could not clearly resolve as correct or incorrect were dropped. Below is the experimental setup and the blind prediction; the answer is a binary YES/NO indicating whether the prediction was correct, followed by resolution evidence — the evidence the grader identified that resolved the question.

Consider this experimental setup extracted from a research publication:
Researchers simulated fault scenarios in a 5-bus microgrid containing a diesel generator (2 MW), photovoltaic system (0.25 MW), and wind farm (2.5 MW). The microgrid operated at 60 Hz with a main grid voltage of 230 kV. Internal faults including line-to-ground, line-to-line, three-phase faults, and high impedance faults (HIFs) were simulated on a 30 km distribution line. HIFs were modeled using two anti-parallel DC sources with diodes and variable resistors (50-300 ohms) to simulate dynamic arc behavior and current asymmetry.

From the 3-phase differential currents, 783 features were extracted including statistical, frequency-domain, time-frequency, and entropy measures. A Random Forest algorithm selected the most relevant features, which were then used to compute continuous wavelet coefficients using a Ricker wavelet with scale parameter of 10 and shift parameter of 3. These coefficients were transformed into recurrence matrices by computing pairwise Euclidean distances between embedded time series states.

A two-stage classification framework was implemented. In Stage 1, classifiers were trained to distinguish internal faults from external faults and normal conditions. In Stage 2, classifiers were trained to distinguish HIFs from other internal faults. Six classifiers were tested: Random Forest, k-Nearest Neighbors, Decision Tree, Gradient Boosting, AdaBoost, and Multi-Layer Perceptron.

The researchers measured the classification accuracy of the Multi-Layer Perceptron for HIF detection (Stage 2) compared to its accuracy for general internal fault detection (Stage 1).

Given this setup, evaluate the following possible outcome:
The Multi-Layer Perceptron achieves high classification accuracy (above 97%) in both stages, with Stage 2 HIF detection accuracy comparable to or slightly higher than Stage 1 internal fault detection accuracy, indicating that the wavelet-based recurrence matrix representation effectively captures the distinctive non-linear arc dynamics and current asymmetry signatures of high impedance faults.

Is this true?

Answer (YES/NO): NO